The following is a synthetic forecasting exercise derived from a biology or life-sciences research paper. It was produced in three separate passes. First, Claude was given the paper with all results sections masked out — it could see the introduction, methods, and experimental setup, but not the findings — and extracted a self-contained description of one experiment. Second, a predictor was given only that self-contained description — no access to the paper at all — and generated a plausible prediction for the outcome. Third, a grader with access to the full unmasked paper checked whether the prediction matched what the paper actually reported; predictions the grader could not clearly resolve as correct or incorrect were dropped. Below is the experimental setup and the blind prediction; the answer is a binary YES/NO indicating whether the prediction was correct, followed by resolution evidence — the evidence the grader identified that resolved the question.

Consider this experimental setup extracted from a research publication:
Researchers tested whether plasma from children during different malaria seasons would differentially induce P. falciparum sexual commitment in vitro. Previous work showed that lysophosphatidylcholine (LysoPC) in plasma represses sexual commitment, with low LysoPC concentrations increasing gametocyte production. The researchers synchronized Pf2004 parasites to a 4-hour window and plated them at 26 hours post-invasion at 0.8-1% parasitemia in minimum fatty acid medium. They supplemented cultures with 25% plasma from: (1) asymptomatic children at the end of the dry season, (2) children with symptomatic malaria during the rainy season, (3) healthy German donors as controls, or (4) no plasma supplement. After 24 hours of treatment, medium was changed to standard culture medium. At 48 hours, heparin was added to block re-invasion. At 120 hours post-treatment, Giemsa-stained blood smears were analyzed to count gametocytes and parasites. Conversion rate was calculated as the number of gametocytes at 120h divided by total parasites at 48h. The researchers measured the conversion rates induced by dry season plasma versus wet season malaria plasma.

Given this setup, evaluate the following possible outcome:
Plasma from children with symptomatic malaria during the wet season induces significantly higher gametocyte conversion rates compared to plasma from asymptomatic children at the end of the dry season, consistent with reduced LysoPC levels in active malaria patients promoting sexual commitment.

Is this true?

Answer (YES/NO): NO